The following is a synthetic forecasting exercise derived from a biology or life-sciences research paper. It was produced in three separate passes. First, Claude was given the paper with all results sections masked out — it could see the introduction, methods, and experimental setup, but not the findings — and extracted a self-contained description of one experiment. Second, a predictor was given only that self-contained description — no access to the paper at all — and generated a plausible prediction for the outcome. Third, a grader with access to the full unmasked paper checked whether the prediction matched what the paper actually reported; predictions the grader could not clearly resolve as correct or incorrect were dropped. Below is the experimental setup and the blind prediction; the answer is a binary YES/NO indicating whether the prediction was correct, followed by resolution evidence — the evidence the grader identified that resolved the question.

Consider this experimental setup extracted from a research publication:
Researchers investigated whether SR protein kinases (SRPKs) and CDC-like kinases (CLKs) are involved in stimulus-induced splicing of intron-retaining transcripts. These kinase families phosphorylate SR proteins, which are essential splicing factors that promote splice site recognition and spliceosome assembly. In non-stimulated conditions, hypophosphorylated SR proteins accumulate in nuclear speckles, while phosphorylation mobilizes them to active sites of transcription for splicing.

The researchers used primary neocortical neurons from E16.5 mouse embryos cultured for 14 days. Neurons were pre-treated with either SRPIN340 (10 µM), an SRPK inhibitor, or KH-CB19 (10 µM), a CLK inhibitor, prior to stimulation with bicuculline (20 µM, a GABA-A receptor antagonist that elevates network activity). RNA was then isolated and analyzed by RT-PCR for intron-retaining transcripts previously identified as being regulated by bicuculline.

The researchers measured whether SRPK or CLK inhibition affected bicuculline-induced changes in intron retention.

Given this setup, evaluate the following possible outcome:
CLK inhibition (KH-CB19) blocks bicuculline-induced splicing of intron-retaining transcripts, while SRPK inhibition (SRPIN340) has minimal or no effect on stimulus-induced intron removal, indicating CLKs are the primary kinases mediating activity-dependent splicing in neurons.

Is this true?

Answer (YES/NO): NO